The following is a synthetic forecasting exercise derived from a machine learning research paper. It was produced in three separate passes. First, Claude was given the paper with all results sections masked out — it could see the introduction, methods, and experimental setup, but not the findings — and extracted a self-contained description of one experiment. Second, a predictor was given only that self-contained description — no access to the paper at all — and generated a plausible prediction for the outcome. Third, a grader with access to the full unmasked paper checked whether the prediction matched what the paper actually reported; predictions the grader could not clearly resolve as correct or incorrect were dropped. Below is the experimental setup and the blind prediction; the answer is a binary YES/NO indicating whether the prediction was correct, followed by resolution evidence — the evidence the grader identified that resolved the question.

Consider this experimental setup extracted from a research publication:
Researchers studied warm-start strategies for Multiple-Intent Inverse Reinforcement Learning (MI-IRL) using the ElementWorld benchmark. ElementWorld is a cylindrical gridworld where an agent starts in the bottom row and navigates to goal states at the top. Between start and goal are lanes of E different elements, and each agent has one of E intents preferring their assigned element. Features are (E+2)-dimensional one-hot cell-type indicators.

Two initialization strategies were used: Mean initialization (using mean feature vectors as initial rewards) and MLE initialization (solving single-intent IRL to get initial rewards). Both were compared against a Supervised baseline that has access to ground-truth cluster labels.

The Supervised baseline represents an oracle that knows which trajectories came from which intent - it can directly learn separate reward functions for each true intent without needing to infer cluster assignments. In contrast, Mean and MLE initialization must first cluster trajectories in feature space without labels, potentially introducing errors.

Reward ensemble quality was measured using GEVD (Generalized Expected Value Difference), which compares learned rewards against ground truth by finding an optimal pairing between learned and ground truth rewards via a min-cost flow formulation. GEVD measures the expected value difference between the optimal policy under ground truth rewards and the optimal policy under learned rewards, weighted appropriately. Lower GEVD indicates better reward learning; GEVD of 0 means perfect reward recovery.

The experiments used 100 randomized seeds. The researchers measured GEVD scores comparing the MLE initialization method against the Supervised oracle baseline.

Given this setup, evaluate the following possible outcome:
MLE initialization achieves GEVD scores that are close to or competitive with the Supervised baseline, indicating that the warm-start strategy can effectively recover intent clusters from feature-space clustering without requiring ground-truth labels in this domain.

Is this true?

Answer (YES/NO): YES